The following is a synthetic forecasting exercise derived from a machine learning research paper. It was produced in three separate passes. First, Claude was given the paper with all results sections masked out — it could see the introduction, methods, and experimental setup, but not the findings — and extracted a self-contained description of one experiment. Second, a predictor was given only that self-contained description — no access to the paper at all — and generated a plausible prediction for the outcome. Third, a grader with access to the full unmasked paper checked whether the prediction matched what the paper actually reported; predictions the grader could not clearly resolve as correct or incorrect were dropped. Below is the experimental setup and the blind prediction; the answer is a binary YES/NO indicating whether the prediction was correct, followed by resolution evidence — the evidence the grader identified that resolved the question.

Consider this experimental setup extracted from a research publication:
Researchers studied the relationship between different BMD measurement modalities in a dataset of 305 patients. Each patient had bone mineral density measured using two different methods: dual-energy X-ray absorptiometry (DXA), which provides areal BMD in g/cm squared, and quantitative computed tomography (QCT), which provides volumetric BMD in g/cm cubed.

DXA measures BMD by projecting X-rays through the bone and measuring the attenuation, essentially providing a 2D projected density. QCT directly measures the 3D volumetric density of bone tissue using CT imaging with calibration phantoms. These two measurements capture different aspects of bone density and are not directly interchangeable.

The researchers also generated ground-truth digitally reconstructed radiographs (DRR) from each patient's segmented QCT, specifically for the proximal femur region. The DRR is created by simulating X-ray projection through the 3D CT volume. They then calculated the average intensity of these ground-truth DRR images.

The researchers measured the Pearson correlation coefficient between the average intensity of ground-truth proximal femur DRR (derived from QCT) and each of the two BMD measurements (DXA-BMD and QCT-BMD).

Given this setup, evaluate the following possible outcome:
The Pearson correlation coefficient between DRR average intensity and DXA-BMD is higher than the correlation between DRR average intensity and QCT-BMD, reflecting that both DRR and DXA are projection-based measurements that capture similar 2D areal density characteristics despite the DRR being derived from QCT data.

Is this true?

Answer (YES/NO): YES